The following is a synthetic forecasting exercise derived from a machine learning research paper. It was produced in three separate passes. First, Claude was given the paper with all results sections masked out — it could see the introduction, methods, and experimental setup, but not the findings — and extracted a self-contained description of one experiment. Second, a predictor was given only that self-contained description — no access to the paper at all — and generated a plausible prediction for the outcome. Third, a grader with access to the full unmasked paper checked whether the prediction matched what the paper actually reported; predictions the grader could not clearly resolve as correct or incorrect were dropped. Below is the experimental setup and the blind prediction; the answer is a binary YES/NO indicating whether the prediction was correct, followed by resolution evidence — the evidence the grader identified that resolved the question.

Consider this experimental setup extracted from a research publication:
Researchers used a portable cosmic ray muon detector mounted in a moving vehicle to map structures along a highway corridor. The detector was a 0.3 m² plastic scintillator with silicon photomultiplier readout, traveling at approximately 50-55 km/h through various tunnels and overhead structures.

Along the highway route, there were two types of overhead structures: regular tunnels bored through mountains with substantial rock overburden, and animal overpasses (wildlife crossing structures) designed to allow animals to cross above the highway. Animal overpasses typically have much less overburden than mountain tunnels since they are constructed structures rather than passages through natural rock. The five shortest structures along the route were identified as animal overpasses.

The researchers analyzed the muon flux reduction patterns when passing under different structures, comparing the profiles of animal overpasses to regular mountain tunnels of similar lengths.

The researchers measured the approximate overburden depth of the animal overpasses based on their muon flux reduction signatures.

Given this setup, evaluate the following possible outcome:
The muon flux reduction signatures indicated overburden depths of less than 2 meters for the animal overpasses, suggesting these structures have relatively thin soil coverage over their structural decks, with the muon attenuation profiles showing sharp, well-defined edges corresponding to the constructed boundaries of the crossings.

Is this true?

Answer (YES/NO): NO